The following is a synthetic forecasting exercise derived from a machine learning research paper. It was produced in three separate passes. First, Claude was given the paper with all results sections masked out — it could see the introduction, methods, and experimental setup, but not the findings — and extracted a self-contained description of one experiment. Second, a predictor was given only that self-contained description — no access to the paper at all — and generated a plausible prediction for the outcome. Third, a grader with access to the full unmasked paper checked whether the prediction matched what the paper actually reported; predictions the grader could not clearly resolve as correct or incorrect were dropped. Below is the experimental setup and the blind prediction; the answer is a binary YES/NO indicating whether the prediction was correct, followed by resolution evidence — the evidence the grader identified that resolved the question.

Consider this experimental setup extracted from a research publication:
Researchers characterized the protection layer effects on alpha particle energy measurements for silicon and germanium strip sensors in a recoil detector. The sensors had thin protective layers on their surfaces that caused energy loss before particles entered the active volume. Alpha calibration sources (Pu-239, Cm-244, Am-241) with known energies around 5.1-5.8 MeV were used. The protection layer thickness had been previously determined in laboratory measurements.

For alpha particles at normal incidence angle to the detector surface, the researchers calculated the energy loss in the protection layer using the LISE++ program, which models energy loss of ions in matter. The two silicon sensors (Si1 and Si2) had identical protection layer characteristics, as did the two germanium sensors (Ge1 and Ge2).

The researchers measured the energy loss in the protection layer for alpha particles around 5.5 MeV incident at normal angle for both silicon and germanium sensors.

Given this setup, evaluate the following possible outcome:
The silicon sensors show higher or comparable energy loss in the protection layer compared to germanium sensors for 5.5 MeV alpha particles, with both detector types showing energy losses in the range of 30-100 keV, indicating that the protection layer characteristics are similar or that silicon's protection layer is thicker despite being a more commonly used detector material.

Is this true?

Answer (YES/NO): NO